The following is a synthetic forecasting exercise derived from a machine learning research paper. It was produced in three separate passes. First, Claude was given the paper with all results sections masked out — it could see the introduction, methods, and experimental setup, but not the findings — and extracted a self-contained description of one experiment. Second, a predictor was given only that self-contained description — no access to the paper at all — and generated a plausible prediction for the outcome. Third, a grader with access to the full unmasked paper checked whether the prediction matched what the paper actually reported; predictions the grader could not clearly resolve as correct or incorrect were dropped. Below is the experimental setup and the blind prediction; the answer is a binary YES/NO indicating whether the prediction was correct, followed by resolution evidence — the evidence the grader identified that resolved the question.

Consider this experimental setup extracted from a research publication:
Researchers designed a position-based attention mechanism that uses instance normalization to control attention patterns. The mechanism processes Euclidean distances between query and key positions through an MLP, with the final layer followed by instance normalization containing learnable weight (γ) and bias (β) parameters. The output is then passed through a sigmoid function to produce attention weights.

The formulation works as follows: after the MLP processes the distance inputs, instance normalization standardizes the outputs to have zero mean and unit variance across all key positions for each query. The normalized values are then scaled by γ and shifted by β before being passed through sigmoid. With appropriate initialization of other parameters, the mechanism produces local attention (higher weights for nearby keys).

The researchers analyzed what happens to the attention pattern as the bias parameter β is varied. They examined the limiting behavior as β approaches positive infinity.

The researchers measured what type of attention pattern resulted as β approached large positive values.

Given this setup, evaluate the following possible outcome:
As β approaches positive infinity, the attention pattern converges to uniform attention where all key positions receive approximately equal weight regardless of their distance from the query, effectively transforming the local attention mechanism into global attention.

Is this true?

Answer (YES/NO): YES